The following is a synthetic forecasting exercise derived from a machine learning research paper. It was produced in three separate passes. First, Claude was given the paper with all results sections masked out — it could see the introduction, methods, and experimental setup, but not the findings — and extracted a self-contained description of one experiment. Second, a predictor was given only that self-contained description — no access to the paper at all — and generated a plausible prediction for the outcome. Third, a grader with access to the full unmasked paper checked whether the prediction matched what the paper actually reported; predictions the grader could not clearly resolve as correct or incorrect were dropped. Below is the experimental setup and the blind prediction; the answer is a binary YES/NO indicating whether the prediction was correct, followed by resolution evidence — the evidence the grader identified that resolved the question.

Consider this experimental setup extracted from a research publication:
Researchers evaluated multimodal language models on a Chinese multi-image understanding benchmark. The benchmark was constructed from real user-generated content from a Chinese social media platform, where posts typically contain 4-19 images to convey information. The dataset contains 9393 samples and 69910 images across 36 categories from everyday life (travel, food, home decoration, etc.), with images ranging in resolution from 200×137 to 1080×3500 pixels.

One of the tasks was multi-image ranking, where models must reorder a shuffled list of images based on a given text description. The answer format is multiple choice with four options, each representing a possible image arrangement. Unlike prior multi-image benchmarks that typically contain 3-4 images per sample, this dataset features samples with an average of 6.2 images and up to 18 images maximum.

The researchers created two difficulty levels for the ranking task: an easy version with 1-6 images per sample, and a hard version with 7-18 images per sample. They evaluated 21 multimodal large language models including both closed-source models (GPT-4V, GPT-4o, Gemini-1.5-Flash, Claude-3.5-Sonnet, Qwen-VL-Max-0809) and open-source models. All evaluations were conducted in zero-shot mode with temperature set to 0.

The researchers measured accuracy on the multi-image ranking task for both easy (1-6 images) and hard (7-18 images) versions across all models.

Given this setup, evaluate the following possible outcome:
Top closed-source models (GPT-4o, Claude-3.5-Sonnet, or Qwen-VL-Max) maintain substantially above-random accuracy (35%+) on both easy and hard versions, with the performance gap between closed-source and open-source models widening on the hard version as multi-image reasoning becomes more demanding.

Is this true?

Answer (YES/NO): NO